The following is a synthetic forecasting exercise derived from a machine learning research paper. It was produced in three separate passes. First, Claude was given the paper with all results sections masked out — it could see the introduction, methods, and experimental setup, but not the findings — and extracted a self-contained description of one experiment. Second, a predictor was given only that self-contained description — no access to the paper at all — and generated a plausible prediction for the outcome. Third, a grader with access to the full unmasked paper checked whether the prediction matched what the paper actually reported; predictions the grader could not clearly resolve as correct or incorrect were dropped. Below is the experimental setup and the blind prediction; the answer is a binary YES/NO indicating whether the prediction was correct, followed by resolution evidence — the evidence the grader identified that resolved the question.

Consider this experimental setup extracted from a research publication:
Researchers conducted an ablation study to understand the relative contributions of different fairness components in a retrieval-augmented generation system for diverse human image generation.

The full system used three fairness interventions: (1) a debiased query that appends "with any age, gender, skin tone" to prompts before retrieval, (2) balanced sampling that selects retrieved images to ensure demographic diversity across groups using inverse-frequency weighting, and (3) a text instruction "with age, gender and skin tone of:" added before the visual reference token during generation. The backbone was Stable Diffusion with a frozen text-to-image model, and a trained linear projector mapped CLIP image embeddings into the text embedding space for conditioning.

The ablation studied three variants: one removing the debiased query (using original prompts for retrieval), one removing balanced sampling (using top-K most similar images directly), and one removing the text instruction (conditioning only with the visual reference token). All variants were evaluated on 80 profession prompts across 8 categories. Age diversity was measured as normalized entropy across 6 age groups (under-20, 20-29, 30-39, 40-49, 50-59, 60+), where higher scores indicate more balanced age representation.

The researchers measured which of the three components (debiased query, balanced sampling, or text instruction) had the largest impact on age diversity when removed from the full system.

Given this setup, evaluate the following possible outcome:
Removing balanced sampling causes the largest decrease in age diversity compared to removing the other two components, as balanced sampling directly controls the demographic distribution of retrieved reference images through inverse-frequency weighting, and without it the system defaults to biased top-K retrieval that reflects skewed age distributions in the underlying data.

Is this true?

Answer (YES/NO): NO